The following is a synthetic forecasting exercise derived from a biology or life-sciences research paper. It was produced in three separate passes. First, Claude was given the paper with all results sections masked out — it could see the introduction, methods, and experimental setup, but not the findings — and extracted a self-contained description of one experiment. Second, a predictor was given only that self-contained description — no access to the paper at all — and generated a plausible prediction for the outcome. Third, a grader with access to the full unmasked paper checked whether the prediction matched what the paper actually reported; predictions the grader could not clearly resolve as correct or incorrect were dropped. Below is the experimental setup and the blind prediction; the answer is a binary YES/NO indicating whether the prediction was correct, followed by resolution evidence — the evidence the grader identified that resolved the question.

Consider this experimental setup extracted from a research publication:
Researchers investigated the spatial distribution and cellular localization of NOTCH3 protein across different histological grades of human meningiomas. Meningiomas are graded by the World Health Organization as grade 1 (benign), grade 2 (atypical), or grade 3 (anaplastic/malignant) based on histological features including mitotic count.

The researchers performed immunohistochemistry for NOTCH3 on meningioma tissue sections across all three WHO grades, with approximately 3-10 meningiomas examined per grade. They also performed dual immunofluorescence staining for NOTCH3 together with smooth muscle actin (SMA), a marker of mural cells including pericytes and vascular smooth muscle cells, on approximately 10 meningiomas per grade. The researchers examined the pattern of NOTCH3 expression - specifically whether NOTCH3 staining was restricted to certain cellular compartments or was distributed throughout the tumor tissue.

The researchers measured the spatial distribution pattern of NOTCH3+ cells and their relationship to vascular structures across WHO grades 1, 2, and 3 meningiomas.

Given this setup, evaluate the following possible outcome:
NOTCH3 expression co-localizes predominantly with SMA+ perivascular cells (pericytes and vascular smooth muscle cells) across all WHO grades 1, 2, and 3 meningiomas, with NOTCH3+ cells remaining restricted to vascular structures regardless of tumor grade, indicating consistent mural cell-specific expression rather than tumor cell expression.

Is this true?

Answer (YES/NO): NO